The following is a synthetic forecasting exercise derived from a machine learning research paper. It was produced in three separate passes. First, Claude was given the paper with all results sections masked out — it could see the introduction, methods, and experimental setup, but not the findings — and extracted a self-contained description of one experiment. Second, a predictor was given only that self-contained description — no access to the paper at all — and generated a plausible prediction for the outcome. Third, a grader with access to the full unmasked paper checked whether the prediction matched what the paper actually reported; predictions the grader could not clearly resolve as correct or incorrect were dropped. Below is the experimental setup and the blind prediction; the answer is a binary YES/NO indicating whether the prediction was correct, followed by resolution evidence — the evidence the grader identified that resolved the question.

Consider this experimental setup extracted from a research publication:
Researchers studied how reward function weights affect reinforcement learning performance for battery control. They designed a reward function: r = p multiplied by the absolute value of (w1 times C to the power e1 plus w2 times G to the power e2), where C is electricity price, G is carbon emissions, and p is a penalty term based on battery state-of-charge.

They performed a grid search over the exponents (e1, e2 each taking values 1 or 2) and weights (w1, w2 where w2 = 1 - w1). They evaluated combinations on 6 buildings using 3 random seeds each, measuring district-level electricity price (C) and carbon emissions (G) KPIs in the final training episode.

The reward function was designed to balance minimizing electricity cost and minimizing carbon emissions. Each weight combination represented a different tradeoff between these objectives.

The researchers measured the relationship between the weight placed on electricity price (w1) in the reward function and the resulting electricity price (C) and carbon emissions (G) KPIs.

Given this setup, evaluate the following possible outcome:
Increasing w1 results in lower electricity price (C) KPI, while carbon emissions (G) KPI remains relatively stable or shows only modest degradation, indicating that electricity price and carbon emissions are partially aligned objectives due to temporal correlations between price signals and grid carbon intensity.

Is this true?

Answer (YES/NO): NO